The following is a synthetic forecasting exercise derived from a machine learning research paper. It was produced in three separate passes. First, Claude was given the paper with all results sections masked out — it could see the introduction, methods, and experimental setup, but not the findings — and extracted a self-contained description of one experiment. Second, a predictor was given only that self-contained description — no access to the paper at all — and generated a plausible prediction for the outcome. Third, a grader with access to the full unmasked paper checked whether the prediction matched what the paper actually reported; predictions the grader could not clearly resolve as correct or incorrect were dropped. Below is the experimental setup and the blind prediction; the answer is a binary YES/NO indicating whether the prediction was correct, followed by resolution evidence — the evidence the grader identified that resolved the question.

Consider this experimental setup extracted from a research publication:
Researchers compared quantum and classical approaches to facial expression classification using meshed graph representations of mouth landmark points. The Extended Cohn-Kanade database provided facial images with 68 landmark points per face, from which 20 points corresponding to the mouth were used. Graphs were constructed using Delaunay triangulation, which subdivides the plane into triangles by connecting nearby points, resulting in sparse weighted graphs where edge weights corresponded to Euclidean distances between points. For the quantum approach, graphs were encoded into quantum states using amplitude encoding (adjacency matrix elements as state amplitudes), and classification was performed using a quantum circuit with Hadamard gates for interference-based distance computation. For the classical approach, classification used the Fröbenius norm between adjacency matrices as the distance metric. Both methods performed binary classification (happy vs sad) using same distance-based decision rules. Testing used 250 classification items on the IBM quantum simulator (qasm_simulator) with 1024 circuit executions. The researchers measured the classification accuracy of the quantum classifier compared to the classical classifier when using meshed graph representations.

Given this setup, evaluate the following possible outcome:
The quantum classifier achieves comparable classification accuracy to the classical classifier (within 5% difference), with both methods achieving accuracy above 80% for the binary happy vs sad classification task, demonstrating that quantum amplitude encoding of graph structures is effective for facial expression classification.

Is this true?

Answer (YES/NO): NO